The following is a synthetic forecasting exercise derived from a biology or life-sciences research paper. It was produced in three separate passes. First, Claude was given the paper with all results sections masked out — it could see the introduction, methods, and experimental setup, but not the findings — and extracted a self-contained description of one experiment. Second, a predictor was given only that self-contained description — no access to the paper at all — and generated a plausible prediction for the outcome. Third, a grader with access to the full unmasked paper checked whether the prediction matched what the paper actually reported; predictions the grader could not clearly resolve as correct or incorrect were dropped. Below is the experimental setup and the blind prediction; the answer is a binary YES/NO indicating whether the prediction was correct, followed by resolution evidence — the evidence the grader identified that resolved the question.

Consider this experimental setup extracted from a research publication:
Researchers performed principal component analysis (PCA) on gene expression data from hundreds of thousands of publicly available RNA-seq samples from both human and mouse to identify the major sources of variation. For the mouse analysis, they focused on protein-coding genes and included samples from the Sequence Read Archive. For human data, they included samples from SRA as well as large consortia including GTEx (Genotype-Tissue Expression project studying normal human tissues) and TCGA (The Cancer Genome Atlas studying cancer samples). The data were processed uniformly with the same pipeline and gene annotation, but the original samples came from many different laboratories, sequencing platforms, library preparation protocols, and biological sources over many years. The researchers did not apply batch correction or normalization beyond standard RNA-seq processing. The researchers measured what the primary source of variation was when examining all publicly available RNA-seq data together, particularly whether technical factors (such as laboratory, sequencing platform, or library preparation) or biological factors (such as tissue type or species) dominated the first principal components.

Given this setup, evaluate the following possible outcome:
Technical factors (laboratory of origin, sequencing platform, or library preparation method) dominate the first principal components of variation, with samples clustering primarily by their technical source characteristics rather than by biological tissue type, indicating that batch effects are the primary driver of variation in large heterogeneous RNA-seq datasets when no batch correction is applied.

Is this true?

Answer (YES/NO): NO